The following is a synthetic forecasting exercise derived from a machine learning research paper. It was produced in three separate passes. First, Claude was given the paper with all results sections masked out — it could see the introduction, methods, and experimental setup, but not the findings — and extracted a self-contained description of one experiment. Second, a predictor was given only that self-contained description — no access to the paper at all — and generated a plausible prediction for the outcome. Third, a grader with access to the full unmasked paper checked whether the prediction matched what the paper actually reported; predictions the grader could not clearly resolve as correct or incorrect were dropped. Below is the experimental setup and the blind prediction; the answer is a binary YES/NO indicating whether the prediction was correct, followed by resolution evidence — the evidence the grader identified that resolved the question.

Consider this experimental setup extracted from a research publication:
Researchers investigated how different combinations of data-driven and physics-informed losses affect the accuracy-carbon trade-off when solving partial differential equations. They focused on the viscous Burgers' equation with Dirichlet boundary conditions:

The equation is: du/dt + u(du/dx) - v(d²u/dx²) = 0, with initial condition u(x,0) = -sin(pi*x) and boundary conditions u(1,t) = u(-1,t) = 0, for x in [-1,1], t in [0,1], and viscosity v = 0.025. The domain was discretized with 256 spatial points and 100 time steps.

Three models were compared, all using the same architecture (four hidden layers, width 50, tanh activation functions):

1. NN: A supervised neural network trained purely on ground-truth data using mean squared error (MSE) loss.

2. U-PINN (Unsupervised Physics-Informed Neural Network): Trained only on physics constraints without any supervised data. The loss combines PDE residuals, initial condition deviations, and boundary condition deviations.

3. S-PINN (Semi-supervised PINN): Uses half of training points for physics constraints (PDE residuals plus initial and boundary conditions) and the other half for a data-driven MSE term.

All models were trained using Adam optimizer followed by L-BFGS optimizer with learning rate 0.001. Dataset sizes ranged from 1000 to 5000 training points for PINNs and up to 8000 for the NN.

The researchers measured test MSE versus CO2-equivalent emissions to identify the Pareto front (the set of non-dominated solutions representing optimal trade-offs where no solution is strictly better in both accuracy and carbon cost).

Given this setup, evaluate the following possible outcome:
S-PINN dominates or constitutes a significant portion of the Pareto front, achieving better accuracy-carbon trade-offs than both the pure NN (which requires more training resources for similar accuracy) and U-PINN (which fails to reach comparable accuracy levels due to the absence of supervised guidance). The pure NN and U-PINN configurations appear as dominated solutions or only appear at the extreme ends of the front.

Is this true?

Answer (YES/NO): NO